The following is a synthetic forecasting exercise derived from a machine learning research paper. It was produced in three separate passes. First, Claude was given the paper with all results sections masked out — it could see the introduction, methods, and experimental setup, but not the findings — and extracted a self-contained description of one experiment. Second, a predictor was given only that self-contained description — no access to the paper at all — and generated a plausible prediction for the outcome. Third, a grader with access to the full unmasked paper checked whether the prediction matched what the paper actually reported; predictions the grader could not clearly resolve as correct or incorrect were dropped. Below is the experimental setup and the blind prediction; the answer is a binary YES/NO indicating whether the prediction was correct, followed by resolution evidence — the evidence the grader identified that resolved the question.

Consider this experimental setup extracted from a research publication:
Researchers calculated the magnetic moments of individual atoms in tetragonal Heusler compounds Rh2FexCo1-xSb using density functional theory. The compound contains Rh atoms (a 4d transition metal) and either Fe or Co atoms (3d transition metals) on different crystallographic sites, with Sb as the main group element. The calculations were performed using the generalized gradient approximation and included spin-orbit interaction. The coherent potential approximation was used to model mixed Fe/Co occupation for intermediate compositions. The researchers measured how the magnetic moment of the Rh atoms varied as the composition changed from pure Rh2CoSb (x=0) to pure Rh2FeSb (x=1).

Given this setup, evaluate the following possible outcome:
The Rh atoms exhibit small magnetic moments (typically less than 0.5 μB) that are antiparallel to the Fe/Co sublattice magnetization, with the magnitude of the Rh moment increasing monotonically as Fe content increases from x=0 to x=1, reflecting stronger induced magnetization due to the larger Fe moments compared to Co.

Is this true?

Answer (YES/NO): NO